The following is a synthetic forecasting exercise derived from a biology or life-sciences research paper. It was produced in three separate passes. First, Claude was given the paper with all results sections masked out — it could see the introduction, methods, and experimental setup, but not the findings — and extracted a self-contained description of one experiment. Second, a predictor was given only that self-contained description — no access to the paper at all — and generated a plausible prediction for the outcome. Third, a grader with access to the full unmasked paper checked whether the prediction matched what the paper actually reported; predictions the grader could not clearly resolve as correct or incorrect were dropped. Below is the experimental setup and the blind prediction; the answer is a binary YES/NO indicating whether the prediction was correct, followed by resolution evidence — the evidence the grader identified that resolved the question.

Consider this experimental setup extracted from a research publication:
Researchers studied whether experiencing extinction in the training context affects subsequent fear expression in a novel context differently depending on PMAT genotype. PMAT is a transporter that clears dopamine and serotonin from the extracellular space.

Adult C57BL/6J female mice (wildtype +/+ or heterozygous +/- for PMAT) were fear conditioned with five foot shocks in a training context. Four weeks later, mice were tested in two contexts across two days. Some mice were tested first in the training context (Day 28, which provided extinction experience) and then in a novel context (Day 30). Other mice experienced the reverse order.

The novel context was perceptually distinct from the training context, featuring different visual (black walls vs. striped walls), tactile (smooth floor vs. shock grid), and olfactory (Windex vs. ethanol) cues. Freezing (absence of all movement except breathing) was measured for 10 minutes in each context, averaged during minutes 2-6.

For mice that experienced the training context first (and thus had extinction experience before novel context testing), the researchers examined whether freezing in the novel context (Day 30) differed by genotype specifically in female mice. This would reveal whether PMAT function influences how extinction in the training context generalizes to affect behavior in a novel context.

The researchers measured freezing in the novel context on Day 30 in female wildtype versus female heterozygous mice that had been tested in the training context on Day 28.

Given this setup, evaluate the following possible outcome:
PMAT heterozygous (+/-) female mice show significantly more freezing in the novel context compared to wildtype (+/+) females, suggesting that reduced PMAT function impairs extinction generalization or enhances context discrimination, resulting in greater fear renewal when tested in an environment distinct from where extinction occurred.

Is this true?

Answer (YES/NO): NO